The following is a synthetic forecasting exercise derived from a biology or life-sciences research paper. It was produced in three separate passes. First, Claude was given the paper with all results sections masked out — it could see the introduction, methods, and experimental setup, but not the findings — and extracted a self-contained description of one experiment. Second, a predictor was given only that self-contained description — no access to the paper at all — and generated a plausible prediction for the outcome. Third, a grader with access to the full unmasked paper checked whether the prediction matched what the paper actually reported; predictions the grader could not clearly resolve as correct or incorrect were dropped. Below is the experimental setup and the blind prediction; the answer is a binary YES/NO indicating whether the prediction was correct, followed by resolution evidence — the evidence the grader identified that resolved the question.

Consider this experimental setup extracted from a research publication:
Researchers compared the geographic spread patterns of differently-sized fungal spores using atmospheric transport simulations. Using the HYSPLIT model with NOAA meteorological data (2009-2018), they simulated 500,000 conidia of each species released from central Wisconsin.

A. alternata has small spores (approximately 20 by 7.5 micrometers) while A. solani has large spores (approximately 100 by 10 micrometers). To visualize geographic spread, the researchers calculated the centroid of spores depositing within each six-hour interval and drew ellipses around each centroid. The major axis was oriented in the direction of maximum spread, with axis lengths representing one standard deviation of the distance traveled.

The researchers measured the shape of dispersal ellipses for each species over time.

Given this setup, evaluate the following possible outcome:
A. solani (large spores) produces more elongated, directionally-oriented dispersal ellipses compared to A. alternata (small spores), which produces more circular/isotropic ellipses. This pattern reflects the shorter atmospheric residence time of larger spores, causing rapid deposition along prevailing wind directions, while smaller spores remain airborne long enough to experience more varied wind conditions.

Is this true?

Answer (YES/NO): YES